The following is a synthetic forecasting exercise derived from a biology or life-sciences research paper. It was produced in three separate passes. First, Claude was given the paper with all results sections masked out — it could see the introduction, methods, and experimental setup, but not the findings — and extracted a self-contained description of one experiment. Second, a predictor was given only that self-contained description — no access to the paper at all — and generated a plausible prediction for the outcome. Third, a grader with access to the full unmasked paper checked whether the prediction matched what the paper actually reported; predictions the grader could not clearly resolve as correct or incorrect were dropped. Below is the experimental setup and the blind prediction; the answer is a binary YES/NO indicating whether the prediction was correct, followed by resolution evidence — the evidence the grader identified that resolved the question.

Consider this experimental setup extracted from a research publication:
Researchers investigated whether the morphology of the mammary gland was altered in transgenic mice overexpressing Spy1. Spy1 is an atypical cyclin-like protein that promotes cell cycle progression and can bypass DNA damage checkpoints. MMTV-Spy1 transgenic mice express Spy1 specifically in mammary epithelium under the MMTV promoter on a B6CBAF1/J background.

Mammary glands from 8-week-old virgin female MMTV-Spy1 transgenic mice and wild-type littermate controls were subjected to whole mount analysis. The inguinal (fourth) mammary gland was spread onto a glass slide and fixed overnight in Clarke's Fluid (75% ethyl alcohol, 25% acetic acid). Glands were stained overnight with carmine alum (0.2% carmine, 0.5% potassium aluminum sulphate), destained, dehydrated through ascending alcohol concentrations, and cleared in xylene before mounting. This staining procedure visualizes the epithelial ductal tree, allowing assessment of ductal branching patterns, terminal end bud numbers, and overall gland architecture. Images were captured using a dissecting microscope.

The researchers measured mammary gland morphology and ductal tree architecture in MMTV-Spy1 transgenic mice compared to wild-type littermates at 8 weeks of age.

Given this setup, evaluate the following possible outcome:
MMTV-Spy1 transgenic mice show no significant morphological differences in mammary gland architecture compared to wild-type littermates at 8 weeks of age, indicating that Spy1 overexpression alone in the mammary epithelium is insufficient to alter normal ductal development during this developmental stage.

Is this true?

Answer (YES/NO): YES